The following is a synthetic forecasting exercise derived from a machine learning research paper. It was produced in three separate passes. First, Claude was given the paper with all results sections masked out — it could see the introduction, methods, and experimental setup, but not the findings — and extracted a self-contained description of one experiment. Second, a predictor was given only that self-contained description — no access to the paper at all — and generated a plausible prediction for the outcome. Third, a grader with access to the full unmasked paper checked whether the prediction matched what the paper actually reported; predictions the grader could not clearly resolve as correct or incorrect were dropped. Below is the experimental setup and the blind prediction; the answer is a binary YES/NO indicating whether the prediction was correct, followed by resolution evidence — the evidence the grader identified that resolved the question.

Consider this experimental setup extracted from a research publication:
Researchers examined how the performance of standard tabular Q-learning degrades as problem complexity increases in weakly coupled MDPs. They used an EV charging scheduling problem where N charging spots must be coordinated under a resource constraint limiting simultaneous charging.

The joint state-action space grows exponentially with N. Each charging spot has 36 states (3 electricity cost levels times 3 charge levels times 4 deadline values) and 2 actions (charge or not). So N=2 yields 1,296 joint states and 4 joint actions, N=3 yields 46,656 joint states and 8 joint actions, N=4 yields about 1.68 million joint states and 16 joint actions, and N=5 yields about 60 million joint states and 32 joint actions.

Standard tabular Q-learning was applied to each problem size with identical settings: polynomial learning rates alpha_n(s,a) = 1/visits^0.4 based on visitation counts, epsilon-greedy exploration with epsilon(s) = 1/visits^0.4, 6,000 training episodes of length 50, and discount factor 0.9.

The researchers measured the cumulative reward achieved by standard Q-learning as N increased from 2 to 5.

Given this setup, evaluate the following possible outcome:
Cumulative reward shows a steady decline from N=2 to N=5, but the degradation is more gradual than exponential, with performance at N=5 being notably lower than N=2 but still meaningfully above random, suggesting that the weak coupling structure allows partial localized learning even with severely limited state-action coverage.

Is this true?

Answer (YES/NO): NO